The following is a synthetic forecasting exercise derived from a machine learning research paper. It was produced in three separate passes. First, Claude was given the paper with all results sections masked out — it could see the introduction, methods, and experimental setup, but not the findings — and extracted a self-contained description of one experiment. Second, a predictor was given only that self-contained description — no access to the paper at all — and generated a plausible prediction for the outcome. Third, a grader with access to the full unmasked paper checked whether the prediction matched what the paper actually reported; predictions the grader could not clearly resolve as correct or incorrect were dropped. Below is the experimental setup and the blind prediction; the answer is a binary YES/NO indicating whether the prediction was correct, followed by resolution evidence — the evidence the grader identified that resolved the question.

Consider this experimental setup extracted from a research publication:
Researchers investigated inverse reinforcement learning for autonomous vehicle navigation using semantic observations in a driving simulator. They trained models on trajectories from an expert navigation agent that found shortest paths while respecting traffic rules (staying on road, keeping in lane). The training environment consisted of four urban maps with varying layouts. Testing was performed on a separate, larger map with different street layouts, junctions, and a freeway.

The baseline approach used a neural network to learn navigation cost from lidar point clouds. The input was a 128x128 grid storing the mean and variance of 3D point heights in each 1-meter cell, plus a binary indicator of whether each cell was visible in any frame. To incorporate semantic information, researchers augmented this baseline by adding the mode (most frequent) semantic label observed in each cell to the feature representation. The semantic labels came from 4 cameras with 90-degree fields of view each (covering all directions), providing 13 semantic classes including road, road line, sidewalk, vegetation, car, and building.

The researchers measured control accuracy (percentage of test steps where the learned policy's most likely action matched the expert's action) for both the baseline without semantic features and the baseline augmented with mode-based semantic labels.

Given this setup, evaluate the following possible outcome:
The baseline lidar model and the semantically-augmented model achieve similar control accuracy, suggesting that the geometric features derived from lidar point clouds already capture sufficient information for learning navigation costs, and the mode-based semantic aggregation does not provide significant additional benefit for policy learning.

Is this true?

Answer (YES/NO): NO